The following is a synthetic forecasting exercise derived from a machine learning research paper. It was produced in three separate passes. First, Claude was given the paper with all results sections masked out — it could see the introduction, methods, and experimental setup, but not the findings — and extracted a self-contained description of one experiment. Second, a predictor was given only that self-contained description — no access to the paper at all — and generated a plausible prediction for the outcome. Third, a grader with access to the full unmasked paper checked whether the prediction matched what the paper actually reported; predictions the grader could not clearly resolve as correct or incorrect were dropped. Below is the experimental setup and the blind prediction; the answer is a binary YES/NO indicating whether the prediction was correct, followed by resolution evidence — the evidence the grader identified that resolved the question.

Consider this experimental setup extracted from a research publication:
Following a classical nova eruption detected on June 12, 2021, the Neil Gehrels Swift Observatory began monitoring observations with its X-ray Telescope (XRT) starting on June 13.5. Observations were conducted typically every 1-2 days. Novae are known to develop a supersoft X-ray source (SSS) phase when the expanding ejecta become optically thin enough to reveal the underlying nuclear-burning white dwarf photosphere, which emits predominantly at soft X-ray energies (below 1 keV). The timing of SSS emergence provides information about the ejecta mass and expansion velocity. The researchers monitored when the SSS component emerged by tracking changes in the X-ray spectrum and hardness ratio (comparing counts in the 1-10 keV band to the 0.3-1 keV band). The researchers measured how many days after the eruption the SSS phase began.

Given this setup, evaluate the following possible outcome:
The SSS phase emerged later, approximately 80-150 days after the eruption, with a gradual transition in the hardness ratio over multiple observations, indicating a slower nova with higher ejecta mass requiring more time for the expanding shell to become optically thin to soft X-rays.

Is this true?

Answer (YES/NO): NO